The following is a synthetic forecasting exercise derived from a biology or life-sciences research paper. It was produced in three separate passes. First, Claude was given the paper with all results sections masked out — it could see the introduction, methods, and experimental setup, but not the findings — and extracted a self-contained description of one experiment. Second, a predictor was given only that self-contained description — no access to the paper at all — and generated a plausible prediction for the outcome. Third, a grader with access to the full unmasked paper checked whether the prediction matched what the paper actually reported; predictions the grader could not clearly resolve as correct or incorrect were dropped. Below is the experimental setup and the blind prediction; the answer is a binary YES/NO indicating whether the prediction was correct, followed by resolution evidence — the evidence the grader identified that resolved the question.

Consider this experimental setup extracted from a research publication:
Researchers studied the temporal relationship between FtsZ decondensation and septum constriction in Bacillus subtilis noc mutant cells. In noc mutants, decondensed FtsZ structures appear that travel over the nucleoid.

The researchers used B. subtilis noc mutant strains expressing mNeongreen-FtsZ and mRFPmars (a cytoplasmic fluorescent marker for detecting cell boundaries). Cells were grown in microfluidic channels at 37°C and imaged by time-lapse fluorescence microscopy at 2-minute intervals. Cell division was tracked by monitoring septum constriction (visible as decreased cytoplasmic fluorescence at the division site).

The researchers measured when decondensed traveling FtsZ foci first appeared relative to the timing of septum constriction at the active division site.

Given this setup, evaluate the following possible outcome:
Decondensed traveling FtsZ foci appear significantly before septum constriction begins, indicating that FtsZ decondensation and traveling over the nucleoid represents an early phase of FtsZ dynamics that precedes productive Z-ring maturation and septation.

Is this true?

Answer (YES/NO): NO